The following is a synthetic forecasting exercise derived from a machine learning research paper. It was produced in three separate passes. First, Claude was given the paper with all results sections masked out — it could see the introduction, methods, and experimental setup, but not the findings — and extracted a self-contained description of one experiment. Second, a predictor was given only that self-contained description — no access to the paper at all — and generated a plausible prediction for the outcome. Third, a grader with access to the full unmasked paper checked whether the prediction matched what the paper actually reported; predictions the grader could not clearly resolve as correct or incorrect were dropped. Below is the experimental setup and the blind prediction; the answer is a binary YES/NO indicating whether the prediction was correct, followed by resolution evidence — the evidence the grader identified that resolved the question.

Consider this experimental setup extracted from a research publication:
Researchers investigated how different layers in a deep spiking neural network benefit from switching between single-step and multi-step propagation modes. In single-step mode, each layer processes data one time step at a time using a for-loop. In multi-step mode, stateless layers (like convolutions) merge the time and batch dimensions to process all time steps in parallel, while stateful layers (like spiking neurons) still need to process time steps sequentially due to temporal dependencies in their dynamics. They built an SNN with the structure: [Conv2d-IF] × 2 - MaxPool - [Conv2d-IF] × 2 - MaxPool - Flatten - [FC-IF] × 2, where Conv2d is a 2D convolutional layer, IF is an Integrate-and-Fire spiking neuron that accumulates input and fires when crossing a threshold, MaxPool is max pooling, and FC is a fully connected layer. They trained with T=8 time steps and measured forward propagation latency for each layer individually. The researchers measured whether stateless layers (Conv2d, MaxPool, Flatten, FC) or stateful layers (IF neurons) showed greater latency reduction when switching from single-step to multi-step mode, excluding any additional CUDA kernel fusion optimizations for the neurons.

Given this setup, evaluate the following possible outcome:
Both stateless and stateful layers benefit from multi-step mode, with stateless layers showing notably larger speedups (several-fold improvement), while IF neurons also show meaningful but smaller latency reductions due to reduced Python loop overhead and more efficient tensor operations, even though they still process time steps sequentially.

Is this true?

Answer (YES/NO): NO